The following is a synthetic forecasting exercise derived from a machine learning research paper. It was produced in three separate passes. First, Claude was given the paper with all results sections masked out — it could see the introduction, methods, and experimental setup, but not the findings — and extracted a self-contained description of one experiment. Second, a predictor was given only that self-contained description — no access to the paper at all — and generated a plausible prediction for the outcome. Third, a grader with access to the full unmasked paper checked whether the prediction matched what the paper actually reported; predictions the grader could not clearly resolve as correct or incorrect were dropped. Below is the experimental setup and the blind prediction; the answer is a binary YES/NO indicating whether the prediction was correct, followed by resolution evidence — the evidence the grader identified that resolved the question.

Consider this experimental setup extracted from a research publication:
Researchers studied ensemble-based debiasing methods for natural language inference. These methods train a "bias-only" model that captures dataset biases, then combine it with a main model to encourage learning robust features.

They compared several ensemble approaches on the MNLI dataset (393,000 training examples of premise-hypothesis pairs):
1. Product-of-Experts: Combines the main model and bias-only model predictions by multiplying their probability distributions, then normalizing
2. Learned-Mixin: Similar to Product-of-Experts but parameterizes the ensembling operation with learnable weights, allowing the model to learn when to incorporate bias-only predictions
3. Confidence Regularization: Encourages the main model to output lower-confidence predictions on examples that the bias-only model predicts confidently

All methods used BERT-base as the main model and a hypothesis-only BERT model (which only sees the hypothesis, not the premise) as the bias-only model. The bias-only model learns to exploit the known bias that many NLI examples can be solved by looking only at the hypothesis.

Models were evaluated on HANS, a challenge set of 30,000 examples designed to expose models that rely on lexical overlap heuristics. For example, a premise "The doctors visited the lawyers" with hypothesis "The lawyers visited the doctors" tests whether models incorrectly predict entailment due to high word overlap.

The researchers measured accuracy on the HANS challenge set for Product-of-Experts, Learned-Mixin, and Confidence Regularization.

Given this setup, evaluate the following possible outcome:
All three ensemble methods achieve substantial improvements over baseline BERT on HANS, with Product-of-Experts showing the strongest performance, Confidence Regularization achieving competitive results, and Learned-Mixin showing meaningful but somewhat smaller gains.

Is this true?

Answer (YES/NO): NO